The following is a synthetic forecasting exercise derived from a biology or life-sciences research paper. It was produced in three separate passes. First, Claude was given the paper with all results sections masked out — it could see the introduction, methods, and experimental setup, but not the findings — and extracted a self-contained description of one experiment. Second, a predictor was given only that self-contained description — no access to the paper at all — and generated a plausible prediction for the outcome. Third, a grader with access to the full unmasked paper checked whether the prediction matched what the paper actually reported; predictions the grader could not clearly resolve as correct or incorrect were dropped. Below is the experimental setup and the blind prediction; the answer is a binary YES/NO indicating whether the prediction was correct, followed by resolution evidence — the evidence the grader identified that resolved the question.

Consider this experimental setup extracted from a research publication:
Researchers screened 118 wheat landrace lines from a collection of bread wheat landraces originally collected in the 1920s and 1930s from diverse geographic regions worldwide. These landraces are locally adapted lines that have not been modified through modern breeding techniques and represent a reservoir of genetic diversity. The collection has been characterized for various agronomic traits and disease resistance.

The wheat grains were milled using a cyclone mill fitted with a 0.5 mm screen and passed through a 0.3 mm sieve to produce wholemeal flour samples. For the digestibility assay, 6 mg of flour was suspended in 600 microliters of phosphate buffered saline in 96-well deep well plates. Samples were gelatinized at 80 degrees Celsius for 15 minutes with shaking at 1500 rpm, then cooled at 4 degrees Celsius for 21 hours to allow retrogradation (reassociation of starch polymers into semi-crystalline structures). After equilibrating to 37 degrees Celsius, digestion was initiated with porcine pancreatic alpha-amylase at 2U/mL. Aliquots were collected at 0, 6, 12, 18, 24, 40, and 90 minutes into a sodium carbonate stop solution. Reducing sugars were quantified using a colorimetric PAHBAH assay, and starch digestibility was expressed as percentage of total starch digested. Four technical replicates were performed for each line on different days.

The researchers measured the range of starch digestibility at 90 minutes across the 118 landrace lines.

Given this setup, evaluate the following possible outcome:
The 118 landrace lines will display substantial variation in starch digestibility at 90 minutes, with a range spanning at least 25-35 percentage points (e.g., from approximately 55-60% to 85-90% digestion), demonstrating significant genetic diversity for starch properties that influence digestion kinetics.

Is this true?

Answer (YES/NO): NO